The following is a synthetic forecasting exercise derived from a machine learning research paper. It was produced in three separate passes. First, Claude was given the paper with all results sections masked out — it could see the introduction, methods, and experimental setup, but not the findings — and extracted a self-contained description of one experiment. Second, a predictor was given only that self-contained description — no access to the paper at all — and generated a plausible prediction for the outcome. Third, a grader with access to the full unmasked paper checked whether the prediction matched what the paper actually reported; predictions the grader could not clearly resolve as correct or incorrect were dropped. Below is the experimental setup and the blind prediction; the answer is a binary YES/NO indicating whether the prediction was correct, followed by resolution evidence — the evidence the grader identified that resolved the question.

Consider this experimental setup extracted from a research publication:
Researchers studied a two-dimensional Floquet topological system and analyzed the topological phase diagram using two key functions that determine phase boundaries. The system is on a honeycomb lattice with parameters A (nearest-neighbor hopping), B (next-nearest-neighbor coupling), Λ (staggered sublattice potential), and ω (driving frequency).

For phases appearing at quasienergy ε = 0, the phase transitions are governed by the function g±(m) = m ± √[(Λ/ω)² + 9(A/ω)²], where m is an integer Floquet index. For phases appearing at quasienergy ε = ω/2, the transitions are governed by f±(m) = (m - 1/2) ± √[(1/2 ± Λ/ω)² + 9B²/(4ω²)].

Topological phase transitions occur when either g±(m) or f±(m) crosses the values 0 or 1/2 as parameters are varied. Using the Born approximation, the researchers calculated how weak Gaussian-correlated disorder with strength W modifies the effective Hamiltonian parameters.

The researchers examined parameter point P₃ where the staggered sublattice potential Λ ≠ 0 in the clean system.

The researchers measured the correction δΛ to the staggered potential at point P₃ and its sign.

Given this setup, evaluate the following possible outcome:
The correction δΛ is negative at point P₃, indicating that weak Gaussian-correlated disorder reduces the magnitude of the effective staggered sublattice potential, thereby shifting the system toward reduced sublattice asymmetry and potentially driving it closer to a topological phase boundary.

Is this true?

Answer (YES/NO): YES